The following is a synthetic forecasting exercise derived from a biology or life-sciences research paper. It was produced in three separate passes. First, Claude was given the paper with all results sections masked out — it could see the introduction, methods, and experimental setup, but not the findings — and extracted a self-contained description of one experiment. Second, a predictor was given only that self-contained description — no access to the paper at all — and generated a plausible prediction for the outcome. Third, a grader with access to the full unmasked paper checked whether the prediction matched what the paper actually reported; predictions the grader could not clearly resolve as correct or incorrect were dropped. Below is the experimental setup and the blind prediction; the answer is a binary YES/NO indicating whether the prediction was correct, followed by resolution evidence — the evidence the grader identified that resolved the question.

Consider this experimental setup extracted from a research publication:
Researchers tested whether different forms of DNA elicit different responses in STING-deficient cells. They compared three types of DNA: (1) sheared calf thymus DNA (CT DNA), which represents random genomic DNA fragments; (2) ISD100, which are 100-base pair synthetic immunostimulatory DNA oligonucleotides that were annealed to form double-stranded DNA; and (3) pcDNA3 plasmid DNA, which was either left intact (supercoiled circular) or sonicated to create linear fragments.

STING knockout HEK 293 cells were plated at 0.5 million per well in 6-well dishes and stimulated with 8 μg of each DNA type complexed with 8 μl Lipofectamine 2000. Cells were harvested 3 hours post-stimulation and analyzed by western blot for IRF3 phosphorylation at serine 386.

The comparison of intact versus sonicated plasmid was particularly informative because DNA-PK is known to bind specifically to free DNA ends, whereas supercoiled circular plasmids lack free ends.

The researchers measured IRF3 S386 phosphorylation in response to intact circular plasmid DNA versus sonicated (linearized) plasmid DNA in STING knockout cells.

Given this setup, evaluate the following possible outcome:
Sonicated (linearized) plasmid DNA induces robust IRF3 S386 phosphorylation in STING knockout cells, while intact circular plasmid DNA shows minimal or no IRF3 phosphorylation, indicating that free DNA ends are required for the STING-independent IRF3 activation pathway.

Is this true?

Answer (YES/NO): YES